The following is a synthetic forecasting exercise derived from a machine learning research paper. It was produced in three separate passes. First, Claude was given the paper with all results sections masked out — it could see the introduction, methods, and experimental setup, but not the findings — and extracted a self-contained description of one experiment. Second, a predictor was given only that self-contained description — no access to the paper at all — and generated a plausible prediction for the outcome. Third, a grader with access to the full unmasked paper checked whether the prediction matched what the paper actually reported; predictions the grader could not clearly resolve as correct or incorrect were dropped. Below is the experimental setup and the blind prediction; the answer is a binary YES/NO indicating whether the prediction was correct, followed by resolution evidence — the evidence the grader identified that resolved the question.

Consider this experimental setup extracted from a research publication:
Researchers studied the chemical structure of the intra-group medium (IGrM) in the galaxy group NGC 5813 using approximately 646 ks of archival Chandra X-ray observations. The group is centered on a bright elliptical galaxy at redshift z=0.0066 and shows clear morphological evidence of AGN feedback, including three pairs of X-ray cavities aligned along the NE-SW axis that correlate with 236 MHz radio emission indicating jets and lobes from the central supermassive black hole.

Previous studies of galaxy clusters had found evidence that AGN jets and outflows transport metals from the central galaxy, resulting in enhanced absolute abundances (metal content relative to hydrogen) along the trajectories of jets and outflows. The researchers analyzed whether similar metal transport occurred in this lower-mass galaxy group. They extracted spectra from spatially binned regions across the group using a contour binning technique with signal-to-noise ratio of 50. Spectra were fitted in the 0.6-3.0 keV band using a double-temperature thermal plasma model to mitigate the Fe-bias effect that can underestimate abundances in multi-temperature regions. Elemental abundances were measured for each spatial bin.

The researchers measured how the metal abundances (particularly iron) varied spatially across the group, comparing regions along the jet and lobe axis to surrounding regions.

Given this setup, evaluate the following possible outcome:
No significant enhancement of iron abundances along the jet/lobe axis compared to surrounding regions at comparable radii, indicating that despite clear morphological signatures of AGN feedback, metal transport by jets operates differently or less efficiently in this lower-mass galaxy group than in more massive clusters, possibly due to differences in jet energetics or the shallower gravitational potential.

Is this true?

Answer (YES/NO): YES